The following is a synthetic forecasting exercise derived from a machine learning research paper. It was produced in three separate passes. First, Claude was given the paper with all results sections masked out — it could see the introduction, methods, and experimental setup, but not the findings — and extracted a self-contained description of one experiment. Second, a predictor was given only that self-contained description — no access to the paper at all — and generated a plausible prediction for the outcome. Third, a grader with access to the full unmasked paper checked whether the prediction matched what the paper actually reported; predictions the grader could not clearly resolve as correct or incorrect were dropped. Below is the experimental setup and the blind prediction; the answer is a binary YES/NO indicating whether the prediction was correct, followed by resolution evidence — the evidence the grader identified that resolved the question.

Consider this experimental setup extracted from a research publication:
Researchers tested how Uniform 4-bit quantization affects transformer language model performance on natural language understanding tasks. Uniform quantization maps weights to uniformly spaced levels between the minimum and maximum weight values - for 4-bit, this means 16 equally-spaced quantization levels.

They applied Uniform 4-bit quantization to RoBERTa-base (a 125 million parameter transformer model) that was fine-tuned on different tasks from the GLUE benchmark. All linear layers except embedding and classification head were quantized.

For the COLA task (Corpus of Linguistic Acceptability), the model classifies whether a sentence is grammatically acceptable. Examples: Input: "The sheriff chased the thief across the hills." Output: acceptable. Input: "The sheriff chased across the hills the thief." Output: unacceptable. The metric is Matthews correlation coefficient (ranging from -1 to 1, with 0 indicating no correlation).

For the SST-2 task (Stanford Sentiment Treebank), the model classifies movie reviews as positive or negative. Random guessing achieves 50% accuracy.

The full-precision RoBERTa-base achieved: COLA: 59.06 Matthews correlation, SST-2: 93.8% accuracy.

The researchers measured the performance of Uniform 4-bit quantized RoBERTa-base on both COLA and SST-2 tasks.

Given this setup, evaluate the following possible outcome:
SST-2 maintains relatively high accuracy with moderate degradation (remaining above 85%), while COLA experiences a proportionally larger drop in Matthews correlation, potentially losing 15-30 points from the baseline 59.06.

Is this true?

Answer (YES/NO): NO